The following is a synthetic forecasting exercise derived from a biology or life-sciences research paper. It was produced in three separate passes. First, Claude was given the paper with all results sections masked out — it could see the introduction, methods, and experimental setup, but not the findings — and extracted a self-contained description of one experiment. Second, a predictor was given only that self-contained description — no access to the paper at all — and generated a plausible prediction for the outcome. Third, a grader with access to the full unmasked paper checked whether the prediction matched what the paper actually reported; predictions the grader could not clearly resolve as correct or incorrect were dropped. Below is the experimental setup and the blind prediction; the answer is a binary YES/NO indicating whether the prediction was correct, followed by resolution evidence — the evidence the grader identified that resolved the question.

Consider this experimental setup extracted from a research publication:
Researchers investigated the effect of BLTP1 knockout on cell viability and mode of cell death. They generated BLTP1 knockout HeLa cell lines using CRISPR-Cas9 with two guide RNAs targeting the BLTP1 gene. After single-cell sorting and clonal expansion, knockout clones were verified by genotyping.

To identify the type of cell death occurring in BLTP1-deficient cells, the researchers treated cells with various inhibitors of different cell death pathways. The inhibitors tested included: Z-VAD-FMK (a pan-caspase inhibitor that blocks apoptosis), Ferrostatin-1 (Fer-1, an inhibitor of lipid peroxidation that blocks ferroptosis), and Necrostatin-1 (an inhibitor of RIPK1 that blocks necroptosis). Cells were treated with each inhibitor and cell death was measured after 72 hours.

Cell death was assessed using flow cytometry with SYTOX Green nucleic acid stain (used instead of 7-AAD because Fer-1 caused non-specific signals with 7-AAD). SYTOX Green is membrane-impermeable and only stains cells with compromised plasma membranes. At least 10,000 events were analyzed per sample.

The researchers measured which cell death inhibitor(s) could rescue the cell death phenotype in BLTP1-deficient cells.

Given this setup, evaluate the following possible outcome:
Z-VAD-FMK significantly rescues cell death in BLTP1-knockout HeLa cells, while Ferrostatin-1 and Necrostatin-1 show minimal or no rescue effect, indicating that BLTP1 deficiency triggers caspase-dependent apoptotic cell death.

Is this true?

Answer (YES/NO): YES